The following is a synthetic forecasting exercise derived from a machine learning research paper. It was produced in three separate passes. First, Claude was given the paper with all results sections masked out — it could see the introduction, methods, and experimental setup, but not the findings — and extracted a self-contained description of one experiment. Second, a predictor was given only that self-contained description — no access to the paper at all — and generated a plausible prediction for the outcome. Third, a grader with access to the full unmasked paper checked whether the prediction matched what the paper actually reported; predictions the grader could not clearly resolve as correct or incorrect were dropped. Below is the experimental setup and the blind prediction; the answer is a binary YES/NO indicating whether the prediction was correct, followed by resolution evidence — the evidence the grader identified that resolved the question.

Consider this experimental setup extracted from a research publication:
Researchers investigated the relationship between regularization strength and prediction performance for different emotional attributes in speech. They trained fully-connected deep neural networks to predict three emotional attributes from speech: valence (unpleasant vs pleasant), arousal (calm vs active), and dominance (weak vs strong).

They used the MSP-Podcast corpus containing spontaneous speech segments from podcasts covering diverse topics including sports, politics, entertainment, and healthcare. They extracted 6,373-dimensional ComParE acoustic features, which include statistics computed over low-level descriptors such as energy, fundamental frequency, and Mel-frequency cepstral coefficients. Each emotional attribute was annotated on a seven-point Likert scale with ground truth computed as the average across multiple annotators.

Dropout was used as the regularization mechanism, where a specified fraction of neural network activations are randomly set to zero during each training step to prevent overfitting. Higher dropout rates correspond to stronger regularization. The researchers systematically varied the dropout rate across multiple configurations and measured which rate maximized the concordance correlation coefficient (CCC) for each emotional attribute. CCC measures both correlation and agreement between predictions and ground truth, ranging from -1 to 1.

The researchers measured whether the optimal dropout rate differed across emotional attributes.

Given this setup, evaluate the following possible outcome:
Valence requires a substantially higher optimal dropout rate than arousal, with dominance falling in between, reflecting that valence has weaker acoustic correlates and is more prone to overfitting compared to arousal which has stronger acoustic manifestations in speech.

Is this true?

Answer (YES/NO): NO